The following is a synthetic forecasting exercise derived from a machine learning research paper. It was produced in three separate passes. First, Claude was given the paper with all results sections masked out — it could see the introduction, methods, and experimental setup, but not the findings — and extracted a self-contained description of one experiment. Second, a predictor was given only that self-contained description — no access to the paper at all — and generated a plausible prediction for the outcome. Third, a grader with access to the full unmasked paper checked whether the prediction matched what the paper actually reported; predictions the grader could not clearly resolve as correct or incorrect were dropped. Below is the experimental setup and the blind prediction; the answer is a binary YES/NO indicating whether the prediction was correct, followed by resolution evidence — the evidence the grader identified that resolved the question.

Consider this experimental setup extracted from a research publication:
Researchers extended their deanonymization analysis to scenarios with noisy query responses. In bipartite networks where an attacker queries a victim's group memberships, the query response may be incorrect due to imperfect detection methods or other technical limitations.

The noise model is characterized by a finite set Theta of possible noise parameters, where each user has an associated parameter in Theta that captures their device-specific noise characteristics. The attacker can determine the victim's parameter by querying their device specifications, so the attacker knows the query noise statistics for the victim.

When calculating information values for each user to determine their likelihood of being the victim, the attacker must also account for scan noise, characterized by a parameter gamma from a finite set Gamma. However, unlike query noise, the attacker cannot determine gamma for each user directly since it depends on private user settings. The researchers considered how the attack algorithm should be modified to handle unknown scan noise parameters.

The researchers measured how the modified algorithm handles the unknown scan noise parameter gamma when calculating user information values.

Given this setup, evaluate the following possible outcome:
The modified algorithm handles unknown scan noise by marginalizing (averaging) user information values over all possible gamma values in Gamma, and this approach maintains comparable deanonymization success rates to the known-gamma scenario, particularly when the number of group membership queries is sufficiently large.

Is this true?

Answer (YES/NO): NO